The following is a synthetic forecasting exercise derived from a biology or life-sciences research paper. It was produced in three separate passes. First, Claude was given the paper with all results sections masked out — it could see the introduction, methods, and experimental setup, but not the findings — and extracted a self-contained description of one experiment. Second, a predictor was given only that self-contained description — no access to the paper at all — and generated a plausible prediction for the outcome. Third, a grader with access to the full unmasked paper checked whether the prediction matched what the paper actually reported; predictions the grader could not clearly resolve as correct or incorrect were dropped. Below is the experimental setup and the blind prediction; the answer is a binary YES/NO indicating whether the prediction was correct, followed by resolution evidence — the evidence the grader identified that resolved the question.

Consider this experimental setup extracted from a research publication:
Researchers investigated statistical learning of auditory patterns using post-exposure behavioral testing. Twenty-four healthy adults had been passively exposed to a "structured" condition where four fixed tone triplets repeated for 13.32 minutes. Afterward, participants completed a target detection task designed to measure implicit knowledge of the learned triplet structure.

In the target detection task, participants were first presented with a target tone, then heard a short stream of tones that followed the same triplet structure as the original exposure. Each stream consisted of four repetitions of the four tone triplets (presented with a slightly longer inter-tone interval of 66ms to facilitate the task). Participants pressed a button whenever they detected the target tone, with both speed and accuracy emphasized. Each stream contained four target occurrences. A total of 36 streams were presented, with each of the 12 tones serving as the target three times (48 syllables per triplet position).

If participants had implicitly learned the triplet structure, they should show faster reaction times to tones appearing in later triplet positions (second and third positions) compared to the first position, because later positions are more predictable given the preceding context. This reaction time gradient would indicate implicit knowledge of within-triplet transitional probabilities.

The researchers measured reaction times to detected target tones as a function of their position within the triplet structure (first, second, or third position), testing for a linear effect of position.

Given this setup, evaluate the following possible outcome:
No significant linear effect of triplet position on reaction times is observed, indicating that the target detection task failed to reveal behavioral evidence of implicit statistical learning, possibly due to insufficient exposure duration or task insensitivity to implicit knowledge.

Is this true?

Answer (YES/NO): YES